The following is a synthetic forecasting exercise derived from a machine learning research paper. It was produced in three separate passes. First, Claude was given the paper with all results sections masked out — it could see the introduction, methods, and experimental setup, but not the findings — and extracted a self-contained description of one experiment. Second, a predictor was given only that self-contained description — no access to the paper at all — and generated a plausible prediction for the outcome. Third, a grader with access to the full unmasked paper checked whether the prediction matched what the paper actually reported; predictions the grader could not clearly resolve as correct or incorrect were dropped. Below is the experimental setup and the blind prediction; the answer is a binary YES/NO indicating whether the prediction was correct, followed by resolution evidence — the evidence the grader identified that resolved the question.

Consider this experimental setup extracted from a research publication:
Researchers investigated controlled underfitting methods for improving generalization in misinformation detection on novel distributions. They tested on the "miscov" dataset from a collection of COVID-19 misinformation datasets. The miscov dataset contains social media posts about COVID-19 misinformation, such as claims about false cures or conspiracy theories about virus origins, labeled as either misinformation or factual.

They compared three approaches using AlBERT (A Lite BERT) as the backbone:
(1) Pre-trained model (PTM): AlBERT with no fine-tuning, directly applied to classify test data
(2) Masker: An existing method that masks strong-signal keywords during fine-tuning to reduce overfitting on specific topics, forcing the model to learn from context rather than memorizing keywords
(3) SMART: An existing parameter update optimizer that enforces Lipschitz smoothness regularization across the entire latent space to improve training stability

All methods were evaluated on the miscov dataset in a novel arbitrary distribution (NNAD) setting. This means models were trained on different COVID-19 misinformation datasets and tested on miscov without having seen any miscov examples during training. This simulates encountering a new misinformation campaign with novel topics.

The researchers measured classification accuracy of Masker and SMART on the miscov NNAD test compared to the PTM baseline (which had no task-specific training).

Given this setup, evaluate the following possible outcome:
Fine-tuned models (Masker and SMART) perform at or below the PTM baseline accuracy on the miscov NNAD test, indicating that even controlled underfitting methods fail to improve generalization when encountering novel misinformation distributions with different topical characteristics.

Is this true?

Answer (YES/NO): YES